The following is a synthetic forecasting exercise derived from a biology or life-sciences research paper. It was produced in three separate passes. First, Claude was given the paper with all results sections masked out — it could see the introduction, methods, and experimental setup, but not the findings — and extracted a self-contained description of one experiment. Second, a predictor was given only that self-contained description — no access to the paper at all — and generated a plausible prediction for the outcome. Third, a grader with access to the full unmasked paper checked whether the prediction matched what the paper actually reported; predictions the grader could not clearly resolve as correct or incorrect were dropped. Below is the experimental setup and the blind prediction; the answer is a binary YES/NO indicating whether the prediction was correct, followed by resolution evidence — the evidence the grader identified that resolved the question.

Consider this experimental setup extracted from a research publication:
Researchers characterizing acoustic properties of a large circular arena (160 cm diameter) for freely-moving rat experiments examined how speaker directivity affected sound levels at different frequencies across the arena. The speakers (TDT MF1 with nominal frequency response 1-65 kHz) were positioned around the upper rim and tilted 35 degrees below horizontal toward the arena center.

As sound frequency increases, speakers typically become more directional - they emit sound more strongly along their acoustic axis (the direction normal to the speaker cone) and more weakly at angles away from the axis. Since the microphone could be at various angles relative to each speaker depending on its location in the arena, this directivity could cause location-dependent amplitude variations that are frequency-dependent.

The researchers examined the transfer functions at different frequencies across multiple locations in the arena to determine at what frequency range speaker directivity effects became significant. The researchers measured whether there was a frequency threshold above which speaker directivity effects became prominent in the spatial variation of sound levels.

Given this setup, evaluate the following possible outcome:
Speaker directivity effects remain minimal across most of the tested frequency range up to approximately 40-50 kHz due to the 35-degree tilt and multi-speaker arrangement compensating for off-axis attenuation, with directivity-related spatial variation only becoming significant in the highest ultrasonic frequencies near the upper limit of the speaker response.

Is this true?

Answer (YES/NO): NO